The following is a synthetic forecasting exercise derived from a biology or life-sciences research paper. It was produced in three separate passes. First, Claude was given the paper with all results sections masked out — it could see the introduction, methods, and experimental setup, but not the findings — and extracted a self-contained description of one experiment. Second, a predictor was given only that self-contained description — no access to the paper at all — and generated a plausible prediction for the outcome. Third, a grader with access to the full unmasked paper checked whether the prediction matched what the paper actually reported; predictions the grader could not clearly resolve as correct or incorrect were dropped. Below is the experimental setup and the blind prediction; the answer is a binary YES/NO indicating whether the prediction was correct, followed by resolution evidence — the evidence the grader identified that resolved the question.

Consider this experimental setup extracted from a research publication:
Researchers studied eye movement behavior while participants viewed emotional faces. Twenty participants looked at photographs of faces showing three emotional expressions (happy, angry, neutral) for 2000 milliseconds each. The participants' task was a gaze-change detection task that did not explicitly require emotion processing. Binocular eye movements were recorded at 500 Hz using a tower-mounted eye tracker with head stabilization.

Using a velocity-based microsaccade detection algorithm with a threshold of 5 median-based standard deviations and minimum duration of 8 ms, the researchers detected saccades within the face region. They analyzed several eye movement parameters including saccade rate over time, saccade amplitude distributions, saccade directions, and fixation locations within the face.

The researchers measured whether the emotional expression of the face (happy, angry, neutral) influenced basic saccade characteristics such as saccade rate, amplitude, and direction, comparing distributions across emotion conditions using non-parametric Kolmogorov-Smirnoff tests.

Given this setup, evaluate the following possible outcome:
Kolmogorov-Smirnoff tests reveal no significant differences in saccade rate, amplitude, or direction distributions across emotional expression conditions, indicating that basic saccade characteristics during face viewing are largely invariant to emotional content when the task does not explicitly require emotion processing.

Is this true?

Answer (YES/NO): NO